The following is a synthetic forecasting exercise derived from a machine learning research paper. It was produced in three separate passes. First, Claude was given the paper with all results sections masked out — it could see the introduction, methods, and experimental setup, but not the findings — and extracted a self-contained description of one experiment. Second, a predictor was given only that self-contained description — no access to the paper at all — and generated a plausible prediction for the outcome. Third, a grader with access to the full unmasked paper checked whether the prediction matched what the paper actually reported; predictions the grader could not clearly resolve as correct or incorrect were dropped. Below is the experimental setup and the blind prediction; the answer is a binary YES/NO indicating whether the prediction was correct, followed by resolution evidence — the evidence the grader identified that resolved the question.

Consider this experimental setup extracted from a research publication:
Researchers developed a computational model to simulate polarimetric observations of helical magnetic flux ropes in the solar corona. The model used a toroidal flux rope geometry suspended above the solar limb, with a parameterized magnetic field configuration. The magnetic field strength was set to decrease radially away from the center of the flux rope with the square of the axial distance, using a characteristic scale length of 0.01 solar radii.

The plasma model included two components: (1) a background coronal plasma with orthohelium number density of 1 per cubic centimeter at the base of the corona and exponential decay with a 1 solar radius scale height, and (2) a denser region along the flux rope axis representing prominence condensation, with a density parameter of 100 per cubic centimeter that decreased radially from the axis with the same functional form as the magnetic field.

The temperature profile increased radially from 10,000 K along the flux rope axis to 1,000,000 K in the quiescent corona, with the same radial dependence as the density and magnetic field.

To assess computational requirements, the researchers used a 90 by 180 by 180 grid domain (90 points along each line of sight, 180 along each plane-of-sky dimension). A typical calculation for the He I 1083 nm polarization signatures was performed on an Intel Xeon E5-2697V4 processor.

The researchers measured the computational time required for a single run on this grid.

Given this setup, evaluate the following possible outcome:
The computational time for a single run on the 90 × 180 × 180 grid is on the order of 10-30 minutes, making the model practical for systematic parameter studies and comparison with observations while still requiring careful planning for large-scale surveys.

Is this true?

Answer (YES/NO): NO